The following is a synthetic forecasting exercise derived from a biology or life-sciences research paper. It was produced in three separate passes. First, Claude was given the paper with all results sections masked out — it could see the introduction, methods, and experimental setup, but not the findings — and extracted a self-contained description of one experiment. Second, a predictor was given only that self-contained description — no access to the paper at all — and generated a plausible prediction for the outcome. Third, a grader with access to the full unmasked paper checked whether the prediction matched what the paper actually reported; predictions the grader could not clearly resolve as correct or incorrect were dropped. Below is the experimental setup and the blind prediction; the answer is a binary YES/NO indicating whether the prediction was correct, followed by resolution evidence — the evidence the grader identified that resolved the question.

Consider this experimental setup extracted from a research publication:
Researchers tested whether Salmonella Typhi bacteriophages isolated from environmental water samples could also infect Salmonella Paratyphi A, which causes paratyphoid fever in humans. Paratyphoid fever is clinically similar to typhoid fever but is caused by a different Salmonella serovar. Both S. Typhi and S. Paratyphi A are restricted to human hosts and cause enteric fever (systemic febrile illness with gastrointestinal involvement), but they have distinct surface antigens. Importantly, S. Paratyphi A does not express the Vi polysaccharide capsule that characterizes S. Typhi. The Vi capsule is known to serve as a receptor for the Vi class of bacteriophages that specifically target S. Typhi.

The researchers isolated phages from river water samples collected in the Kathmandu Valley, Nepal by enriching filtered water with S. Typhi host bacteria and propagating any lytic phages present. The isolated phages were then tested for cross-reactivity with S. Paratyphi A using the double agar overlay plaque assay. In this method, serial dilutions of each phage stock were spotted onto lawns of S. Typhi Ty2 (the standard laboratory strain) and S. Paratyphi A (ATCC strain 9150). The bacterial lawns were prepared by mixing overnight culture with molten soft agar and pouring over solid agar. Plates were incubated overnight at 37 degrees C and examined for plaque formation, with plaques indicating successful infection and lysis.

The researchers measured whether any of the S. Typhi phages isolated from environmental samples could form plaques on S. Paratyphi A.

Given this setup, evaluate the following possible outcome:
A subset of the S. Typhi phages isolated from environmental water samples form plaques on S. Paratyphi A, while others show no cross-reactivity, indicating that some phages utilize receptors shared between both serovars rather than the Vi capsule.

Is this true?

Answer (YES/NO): YES